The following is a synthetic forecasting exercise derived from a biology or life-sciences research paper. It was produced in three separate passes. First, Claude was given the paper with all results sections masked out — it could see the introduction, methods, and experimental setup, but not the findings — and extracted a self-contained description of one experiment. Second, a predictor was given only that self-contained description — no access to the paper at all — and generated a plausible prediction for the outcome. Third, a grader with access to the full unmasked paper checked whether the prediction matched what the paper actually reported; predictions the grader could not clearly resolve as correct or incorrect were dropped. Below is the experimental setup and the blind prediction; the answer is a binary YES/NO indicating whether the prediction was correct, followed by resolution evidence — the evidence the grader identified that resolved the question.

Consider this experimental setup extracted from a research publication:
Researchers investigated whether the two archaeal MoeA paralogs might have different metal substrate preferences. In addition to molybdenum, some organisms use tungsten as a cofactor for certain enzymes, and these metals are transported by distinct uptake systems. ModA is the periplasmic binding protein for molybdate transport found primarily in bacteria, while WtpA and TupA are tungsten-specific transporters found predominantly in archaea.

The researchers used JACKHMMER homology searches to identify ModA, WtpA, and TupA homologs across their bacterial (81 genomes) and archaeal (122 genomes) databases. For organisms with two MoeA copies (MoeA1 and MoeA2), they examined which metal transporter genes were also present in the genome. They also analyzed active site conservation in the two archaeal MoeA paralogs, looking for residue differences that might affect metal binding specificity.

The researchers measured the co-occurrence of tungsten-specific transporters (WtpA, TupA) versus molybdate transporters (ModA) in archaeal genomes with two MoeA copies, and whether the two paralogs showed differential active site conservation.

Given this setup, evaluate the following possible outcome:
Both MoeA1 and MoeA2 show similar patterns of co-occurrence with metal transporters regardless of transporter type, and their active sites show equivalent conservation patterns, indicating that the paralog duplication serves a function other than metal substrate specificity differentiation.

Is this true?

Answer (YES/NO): NO